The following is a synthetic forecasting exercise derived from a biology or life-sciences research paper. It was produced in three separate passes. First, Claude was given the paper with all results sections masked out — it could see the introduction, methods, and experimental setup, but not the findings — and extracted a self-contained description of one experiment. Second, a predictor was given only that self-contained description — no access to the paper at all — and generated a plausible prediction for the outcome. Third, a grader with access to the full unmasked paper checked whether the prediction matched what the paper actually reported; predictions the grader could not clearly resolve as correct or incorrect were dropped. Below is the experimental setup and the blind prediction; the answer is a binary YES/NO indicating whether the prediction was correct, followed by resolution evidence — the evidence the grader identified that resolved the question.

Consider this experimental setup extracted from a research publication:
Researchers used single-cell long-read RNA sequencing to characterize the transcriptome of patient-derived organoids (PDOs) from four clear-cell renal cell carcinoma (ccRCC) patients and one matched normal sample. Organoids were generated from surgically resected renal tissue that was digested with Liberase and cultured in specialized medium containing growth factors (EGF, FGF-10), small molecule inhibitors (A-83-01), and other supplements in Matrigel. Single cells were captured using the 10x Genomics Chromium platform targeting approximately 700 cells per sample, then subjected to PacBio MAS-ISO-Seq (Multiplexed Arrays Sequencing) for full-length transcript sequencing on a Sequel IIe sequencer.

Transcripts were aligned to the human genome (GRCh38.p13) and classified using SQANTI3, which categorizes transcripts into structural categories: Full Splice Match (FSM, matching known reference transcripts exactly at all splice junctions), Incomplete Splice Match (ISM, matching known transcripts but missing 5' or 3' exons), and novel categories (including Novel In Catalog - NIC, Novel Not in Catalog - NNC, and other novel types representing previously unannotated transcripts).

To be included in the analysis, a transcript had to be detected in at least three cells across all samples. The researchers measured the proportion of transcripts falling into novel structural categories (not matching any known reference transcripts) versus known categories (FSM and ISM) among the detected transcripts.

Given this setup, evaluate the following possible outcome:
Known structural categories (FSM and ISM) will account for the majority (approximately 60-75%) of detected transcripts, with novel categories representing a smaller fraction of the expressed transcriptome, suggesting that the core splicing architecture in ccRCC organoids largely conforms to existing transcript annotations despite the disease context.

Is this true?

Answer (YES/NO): NO